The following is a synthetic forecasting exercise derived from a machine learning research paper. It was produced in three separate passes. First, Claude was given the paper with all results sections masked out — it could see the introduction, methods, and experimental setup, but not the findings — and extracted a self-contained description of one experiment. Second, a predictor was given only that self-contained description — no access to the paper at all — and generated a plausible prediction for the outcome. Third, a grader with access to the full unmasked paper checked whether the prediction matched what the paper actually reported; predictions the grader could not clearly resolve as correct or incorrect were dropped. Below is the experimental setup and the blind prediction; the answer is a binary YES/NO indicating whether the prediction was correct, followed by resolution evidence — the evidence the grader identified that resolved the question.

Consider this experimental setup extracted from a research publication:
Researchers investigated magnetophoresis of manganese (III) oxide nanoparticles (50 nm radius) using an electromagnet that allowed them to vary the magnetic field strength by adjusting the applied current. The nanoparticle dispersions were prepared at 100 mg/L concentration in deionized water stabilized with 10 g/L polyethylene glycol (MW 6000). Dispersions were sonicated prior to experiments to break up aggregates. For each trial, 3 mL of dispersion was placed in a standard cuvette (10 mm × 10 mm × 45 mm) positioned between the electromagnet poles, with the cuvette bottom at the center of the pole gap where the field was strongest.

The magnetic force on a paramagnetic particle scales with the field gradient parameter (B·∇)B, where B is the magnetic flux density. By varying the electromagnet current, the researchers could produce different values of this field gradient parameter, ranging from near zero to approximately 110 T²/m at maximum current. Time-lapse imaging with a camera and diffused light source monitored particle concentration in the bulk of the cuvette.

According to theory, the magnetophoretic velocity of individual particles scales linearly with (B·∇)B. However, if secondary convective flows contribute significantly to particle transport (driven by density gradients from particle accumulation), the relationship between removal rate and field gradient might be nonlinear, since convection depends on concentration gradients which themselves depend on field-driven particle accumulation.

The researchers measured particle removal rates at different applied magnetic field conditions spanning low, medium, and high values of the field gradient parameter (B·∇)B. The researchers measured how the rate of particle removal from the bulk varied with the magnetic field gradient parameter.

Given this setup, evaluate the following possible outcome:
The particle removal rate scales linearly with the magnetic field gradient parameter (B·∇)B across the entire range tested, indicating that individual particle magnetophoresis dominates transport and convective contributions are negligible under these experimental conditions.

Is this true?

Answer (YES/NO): NO